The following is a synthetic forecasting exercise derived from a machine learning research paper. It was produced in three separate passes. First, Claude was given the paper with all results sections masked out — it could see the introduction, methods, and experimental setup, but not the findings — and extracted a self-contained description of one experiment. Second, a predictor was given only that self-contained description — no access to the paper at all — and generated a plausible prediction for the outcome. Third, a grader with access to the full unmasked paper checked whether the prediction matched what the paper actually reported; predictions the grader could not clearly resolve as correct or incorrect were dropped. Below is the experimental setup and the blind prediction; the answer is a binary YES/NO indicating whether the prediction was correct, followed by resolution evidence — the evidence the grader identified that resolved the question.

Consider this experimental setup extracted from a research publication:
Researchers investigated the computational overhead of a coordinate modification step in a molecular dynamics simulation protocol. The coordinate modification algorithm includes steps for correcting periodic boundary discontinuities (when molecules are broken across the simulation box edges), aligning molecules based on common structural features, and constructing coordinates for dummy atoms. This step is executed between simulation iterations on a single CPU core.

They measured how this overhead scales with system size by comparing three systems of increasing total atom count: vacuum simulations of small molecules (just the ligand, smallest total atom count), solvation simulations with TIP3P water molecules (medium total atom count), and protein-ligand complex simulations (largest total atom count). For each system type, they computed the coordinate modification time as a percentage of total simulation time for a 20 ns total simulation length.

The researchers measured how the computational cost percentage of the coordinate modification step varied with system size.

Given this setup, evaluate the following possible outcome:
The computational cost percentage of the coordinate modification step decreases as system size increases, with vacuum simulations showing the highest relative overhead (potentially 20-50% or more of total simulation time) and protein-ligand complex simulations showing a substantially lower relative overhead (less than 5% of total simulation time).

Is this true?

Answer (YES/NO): NO